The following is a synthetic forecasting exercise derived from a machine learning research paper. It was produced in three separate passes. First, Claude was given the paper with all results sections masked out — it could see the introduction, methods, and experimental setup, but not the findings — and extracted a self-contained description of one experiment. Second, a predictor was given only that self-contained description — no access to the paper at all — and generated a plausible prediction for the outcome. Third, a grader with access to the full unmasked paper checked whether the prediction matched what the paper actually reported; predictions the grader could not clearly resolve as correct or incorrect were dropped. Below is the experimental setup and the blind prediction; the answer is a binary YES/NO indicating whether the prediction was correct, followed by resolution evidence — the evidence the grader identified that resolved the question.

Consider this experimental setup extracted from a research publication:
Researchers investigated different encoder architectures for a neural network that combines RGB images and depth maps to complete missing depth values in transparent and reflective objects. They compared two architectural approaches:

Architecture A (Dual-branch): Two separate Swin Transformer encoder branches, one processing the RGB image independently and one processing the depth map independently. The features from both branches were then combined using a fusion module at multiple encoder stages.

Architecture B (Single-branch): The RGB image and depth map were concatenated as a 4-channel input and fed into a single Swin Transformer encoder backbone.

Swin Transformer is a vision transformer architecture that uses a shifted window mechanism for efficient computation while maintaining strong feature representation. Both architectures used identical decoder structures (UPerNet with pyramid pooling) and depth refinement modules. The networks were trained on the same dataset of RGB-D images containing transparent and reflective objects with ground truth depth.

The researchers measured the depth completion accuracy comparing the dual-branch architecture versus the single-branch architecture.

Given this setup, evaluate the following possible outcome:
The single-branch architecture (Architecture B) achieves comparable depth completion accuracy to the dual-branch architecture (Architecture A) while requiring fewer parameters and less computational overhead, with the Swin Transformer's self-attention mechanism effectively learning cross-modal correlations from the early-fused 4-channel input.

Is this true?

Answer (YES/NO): NO